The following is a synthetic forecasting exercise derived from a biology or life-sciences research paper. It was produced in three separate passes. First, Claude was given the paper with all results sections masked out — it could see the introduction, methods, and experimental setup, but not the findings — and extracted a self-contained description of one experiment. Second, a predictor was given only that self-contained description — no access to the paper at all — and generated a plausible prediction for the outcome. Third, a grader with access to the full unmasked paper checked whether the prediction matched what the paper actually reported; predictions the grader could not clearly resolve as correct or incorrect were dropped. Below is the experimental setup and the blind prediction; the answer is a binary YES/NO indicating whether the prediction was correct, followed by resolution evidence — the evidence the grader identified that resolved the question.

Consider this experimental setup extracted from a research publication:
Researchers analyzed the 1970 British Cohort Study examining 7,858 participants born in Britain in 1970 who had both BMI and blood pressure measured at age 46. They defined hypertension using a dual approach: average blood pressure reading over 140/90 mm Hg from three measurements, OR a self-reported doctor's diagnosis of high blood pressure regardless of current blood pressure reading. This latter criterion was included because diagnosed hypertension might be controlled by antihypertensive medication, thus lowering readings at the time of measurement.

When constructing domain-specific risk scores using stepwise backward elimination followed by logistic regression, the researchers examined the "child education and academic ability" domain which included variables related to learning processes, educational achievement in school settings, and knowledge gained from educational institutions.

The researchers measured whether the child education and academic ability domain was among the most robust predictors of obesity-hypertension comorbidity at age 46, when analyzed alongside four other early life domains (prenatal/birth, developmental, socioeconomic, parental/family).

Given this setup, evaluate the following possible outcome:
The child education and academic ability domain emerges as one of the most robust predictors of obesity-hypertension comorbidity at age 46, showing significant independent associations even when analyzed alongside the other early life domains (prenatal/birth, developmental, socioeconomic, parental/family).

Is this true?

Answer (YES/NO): YES